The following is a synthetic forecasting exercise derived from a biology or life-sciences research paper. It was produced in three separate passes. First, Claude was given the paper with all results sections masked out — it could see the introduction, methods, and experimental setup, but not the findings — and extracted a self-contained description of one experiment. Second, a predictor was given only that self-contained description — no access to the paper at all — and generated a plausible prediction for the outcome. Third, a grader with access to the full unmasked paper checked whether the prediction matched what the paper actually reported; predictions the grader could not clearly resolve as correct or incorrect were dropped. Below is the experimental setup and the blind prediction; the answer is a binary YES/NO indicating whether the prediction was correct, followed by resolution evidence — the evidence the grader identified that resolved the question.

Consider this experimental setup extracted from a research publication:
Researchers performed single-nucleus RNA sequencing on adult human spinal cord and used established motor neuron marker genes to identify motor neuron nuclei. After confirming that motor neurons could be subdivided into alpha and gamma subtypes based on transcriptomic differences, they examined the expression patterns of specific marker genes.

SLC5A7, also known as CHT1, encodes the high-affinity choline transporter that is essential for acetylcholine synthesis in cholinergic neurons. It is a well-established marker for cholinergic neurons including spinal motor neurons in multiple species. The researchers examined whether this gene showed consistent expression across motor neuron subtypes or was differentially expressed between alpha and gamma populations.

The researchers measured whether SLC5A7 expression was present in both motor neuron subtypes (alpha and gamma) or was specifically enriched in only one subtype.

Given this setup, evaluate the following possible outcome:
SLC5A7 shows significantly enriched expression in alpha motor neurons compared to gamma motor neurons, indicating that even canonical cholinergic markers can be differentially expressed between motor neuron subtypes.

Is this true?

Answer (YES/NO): NO